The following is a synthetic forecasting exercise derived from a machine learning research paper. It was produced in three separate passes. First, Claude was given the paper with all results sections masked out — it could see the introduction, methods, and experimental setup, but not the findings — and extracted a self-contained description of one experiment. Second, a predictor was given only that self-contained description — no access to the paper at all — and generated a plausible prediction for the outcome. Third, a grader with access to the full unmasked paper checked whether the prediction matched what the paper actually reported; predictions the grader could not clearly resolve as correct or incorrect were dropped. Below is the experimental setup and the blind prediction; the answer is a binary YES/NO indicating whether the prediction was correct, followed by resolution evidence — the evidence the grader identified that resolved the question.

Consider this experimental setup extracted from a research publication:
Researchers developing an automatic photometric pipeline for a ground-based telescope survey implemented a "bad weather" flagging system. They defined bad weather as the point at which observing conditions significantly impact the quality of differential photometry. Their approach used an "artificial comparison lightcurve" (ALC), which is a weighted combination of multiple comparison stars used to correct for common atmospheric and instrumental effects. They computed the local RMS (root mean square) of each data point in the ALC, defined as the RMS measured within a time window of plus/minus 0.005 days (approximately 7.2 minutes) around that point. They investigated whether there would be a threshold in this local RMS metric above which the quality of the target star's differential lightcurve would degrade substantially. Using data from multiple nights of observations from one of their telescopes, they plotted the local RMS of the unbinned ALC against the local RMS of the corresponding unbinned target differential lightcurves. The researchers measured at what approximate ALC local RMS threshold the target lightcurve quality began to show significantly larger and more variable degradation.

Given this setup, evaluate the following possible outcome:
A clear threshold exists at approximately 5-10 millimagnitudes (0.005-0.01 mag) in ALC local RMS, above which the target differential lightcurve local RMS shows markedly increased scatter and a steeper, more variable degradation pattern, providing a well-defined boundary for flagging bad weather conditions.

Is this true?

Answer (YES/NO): NO